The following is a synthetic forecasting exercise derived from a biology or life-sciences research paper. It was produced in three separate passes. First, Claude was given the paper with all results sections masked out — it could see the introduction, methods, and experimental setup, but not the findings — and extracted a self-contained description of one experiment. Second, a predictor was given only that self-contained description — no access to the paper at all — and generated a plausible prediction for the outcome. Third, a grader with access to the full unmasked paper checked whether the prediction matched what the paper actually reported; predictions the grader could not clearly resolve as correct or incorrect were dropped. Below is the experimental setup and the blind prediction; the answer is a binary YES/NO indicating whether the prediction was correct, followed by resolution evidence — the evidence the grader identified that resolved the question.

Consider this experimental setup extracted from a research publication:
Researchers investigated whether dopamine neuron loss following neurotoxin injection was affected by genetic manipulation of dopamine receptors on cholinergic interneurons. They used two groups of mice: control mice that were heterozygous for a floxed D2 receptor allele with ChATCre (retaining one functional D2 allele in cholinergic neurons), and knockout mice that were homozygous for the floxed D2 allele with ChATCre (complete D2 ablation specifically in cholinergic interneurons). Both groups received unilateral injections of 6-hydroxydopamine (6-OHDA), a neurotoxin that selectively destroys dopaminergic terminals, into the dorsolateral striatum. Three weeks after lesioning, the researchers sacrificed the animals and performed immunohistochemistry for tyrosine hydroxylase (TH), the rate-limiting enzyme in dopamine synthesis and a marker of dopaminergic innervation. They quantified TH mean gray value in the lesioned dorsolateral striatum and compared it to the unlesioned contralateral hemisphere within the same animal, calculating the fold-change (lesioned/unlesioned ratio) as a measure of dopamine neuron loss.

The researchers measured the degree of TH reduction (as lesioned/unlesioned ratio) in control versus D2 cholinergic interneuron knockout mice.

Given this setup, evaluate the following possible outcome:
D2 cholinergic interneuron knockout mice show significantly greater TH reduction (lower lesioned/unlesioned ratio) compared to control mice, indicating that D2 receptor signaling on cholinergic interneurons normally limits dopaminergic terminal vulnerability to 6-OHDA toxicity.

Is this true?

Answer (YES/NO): NO